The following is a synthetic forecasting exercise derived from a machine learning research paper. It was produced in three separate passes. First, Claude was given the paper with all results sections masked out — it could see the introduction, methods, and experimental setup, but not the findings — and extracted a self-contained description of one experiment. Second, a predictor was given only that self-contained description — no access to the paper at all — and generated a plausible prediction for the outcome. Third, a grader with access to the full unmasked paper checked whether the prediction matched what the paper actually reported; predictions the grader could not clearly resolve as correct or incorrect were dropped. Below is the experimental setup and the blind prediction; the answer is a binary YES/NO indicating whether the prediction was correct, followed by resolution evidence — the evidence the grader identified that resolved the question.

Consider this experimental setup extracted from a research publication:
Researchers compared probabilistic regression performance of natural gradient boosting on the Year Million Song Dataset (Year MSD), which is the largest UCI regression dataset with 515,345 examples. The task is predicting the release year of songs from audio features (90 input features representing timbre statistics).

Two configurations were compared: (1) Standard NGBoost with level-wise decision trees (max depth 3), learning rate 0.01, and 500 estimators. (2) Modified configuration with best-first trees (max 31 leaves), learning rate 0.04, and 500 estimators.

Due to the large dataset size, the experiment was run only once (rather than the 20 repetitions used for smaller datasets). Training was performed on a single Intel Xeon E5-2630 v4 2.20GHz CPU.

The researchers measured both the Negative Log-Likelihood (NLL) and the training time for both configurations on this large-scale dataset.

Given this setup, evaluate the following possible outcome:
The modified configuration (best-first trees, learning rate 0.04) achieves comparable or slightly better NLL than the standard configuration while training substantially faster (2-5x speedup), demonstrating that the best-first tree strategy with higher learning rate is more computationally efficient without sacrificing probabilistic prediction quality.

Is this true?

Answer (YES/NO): YES